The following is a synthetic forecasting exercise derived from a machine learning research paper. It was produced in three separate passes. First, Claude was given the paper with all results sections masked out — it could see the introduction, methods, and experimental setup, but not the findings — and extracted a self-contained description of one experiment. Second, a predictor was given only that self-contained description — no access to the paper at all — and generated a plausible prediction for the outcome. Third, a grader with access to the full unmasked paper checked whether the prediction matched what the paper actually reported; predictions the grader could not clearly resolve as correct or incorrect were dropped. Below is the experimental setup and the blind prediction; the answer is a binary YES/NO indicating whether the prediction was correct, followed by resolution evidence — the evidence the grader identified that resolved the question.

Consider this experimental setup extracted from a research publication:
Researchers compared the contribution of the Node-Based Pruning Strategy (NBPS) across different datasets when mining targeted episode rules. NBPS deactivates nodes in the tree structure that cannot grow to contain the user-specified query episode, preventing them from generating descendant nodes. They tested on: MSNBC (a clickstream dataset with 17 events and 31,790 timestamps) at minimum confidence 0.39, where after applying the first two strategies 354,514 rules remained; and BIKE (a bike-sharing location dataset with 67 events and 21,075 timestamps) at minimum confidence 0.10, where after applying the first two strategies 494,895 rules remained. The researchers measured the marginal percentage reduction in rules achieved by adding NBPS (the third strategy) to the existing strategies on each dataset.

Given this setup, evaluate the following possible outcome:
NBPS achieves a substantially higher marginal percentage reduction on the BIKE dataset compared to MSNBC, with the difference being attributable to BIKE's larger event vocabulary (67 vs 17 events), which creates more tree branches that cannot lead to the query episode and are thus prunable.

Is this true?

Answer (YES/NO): NO